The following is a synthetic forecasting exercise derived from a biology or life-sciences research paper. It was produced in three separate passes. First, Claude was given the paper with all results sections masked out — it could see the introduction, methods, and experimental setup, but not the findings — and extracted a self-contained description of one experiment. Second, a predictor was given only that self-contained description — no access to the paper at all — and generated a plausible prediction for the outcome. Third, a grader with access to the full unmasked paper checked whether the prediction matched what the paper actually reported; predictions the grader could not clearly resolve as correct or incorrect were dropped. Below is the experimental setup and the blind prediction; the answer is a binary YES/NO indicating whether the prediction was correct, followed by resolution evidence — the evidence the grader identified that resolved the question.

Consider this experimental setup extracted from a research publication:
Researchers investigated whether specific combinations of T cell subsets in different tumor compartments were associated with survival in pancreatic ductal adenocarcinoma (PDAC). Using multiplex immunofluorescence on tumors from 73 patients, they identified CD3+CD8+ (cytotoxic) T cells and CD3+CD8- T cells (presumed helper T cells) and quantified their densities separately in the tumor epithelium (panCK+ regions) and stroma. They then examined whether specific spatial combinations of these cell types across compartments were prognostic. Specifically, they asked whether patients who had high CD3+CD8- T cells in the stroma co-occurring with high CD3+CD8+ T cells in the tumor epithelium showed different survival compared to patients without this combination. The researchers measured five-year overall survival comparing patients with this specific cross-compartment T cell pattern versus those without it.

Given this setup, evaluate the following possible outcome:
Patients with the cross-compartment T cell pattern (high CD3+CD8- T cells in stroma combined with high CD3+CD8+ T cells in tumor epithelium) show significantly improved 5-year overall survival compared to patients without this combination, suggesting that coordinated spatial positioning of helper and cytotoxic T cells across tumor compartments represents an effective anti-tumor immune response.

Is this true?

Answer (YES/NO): YES